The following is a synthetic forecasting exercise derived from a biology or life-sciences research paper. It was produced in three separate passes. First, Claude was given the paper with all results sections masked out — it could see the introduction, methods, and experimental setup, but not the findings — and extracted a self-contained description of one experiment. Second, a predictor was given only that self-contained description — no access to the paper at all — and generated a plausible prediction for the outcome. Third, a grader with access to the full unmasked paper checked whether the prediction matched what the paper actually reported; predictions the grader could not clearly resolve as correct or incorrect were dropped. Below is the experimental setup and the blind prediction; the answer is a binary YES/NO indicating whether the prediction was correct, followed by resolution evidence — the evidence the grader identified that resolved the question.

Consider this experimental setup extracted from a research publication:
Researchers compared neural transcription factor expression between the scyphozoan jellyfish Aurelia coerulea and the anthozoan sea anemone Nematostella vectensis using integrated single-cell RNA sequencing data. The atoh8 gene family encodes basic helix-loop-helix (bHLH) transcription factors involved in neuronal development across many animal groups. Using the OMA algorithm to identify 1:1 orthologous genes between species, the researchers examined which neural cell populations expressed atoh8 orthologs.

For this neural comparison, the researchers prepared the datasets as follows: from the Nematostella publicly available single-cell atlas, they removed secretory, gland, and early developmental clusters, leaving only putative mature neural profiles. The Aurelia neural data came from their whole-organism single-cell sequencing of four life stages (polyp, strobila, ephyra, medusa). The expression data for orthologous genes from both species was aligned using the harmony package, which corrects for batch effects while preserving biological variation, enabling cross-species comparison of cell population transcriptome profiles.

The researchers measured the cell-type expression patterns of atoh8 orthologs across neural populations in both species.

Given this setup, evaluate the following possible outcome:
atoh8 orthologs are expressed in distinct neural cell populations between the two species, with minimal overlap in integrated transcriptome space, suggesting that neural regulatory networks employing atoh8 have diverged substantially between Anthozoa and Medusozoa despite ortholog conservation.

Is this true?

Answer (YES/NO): NO